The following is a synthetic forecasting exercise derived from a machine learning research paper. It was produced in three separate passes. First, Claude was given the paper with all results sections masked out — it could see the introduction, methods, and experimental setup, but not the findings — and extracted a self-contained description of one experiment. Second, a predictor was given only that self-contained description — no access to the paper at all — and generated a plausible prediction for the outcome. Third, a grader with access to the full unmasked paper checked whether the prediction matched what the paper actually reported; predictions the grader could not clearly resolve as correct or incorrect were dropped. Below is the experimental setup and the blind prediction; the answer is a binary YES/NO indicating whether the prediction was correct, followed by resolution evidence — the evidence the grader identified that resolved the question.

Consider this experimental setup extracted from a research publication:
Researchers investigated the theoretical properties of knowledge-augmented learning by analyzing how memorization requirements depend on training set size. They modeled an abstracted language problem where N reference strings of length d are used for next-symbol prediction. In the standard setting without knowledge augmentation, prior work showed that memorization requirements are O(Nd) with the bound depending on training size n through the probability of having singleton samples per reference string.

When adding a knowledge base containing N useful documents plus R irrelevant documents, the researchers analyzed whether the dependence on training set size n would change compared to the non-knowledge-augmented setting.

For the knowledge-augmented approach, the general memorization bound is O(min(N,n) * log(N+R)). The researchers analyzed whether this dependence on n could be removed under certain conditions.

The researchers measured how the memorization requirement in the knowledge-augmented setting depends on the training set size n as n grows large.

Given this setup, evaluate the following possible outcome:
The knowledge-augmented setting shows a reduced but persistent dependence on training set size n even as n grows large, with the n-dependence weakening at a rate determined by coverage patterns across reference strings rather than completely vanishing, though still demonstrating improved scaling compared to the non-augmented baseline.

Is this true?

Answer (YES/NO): NO